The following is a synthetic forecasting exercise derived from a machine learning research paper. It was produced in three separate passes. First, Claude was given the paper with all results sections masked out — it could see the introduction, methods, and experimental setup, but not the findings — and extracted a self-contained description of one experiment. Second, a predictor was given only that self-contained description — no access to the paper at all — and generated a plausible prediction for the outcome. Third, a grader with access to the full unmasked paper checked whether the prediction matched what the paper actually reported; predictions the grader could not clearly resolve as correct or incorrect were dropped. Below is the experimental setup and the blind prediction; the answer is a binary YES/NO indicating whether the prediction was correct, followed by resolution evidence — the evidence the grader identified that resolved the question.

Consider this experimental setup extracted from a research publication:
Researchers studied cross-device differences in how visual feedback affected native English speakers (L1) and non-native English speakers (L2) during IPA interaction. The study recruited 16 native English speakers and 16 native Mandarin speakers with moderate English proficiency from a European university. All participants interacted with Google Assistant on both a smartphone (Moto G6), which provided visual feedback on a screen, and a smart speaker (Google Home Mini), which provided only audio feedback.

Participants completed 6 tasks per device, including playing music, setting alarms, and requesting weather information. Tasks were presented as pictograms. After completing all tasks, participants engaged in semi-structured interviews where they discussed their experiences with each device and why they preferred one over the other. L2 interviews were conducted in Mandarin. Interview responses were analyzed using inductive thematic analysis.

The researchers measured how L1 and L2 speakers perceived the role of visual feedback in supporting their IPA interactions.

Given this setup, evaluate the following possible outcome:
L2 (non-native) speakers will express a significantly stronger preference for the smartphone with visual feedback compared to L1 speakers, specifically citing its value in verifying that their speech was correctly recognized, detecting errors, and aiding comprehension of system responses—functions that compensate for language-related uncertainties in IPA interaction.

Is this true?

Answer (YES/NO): YES